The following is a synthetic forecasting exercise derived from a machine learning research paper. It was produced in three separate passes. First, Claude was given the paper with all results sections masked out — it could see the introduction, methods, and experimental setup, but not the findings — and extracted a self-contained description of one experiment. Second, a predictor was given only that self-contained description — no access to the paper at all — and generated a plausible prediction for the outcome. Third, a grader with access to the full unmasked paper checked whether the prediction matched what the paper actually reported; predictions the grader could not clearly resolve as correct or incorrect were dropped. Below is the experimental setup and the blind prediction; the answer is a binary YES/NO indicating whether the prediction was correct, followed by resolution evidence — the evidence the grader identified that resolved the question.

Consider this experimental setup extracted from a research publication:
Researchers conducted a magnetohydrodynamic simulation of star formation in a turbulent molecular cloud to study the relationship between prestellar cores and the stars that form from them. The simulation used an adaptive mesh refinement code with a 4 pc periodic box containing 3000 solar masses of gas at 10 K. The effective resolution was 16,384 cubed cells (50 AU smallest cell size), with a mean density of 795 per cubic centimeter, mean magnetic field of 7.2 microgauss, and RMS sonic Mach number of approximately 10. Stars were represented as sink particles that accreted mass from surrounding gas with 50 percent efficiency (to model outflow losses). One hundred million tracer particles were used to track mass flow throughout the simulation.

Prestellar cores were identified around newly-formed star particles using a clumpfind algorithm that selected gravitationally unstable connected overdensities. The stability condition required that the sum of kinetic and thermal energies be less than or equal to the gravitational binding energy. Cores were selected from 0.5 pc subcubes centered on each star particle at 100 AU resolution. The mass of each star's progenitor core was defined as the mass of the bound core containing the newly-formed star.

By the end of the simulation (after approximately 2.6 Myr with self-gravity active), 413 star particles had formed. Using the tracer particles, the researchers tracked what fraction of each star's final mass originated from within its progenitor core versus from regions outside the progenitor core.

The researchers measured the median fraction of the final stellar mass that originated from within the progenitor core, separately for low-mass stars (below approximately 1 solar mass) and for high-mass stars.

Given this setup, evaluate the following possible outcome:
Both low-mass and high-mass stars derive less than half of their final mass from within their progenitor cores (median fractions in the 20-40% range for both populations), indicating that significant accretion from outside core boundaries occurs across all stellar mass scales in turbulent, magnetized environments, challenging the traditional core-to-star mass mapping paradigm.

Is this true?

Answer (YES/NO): NO